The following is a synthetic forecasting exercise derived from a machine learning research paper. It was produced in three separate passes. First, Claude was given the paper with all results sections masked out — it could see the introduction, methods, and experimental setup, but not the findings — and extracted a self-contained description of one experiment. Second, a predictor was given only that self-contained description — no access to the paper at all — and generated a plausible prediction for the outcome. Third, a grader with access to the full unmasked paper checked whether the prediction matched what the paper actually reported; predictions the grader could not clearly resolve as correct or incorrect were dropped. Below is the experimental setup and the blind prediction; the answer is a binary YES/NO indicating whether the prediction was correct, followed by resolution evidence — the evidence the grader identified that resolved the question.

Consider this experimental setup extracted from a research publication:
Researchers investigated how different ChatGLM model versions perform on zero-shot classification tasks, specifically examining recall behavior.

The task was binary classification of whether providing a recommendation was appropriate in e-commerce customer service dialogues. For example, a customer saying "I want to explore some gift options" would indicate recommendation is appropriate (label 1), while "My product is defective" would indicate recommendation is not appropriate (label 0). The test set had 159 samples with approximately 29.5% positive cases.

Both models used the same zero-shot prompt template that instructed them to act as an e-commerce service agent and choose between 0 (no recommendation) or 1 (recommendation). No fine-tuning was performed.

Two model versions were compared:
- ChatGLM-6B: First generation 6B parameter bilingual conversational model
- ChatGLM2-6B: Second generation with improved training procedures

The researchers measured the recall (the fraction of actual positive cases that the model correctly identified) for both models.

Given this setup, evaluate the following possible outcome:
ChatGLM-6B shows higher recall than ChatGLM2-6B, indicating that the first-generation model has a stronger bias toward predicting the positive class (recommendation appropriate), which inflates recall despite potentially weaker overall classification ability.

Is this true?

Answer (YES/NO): YES